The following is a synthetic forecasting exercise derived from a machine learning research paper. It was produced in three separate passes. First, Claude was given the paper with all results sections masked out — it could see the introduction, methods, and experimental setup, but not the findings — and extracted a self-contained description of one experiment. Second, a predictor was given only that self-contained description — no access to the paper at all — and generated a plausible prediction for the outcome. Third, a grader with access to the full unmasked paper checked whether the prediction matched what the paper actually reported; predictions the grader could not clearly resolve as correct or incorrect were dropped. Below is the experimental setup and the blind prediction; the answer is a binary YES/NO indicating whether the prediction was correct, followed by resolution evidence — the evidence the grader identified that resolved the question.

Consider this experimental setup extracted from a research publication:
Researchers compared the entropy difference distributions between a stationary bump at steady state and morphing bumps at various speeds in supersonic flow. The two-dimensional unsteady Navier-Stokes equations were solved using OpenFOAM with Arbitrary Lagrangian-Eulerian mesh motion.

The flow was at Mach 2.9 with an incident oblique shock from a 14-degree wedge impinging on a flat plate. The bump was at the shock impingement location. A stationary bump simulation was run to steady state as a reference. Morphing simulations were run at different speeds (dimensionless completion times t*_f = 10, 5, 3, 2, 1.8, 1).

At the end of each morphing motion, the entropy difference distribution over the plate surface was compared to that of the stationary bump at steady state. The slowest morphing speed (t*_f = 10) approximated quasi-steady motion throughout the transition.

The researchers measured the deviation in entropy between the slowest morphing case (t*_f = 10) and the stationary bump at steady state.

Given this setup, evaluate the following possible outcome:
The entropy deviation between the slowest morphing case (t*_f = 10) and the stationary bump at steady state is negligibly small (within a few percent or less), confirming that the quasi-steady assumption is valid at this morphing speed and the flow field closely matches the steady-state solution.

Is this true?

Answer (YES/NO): NO